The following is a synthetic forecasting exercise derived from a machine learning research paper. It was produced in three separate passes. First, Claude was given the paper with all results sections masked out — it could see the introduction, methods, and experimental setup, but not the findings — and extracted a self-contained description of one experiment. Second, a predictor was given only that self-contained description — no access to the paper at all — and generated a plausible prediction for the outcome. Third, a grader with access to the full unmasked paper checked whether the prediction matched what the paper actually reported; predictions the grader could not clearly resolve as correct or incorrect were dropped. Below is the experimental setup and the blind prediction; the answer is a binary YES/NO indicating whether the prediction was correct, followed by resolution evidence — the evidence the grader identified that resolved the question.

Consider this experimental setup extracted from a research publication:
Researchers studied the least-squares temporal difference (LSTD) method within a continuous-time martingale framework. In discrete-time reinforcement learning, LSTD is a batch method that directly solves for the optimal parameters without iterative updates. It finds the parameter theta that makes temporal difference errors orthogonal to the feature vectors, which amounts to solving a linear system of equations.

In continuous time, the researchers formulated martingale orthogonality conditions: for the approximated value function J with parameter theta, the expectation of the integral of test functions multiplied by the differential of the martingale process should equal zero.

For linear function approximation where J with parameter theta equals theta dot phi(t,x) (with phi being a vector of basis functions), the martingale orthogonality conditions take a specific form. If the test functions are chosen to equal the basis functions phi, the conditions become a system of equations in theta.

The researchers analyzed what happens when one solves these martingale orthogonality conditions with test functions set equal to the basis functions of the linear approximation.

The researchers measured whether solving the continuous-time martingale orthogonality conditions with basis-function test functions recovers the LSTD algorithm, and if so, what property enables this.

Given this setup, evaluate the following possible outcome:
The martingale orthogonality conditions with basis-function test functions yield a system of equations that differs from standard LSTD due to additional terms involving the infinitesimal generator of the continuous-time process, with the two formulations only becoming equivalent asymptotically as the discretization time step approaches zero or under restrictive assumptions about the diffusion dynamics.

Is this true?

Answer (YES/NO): NO